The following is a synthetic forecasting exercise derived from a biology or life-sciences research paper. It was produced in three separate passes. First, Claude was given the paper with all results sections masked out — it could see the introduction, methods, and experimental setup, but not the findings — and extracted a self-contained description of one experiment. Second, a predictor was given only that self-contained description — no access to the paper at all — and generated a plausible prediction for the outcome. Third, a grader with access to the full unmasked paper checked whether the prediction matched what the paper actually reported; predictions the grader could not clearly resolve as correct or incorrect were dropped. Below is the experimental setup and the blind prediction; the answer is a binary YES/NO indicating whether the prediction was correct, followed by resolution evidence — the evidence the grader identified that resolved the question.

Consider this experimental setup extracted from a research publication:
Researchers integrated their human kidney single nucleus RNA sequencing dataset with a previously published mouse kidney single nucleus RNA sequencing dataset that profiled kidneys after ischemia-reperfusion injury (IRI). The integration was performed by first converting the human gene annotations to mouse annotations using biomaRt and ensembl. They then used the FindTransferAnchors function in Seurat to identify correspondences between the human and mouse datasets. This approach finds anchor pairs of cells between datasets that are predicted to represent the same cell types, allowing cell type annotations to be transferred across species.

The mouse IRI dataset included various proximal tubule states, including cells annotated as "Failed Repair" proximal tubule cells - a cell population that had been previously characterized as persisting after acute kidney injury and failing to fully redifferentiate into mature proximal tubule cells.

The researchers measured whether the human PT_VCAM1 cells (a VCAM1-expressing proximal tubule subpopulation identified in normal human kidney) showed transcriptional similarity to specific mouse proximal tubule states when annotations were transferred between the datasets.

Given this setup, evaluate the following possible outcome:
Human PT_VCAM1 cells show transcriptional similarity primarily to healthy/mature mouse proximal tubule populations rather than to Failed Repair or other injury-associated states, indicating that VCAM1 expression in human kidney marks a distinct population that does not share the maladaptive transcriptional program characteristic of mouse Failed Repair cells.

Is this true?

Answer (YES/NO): NO